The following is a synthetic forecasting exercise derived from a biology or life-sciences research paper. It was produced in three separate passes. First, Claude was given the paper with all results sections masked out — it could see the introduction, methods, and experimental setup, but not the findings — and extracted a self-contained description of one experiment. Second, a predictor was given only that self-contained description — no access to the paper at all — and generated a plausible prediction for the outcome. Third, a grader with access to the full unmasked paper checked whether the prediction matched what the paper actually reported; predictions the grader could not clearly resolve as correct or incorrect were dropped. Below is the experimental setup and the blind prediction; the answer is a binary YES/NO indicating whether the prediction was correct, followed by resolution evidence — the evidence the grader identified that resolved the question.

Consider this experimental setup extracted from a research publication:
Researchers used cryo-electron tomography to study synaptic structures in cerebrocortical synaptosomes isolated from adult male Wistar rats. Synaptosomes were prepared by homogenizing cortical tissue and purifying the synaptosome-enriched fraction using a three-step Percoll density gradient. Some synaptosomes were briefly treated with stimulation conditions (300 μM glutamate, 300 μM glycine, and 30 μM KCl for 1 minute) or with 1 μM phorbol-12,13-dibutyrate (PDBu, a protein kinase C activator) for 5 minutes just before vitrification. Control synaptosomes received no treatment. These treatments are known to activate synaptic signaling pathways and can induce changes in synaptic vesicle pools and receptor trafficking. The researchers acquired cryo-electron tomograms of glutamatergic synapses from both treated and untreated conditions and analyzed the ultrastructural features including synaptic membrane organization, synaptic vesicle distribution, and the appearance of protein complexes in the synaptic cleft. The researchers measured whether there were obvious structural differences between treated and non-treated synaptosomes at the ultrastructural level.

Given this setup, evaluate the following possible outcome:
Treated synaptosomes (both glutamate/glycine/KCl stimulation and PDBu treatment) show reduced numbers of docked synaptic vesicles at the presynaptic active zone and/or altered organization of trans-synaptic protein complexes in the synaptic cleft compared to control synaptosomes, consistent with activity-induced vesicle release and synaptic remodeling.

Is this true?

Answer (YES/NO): NO